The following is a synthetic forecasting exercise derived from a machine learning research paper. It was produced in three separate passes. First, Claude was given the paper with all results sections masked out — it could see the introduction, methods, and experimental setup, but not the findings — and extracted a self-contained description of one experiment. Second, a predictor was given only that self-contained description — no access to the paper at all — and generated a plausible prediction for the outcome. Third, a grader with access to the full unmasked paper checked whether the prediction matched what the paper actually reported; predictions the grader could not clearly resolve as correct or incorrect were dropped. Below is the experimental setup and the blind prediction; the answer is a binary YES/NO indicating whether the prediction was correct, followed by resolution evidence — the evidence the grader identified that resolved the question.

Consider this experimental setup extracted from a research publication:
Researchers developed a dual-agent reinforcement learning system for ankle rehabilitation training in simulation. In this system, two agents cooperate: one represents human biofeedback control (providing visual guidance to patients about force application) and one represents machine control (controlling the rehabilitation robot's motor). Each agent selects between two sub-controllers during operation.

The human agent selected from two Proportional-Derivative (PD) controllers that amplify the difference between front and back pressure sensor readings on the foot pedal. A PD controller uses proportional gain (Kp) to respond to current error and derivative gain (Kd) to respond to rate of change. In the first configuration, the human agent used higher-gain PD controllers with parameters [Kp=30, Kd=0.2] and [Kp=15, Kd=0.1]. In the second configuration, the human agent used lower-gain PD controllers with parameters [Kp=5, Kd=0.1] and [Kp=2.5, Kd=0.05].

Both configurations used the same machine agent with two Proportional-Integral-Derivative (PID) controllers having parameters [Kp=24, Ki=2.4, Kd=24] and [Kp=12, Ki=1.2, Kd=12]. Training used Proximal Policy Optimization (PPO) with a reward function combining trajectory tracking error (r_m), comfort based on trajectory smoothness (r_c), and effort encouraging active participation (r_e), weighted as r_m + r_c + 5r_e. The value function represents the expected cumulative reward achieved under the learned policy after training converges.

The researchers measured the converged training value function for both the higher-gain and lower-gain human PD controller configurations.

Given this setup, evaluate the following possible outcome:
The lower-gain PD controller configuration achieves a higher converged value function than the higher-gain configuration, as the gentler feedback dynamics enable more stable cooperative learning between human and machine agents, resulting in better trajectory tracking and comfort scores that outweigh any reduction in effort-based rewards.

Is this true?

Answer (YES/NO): YES